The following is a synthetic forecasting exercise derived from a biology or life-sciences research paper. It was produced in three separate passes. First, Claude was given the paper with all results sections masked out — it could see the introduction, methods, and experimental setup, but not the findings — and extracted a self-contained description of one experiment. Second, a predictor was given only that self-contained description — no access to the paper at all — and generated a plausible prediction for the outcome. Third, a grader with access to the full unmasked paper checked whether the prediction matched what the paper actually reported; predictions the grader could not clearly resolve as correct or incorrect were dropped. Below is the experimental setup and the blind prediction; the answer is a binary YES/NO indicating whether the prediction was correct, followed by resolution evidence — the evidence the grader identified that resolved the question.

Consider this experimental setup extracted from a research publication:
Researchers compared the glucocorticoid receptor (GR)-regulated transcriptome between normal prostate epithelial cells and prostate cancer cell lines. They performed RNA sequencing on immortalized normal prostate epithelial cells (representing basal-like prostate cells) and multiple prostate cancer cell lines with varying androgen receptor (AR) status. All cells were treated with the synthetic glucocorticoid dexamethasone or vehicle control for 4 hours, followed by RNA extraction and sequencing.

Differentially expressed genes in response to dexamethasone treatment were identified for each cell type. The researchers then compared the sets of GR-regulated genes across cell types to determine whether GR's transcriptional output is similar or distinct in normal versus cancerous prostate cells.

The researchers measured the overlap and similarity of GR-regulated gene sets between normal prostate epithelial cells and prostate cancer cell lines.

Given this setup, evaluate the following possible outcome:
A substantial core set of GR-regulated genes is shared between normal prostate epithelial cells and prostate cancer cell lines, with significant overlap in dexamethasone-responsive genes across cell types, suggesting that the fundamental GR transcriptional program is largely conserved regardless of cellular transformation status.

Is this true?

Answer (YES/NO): NO